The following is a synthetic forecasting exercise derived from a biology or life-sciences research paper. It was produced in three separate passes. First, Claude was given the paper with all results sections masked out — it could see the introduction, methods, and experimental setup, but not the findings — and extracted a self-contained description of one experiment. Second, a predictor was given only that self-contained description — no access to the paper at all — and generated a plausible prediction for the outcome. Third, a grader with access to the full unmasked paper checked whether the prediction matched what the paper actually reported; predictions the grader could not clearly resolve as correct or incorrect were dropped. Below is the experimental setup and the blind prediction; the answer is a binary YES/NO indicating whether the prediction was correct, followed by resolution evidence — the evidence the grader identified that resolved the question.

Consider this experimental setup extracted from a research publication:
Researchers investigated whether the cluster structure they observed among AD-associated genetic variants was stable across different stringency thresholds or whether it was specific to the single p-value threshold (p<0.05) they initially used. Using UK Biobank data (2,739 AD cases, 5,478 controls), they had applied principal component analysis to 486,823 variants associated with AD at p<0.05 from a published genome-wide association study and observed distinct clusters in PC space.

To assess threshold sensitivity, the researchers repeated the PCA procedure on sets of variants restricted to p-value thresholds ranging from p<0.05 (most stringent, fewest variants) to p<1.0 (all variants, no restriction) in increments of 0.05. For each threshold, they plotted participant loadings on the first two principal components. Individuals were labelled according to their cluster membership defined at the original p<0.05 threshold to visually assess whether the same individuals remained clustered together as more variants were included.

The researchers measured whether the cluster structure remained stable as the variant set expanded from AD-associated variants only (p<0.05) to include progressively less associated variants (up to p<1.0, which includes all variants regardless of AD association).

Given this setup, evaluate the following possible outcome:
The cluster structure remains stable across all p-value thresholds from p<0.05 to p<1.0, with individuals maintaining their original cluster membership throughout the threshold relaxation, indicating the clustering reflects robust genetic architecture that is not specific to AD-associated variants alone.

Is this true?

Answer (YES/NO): NO